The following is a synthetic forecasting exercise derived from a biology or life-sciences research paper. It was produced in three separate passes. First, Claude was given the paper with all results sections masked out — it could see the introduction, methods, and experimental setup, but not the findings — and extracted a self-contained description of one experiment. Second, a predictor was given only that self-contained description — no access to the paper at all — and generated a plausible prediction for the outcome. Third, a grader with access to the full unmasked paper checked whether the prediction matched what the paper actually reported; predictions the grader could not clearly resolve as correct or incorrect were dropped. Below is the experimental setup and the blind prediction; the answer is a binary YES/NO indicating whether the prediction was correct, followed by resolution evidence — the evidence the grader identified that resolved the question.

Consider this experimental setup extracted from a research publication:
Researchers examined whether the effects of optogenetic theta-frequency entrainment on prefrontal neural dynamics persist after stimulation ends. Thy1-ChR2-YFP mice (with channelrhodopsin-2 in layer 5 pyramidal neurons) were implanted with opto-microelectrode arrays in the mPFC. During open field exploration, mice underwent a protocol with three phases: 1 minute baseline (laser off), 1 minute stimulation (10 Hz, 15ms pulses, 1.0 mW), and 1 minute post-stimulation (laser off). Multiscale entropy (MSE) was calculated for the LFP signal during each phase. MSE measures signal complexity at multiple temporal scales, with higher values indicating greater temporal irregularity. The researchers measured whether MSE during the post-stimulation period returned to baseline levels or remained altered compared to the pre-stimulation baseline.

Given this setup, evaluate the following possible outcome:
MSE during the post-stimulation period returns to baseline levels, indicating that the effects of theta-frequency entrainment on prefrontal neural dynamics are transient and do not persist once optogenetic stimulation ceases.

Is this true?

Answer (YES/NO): YES